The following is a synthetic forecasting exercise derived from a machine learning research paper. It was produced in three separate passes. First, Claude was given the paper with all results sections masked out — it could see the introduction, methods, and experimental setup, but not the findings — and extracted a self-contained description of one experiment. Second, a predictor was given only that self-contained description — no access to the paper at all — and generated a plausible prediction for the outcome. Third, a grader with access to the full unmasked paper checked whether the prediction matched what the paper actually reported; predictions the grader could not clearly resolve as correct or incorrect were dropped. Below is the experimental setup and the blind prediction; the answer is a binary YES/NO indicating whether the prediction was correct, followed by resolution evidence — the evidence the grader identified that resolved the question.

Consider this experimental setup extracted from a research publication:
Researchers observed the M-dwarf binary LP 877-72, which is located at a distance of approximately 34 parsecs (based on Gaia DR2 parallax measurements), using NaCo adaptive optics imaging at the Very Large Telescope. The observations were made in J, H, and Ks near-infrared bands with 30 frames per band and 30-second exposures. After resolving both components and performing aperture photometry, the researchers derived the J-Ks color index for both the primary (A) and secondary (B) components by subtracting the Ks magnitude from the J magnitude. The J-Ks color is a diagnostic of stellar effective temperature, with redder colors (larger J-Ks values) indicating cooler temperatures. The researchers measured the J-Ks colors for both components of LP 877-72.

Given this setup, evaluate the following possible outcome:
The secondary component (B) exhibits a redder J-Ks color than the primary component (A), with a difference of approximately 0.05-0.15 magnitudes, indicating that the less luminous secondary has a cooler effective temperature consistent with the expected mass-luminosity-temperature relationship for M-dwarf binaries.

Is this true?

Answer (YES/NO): NO